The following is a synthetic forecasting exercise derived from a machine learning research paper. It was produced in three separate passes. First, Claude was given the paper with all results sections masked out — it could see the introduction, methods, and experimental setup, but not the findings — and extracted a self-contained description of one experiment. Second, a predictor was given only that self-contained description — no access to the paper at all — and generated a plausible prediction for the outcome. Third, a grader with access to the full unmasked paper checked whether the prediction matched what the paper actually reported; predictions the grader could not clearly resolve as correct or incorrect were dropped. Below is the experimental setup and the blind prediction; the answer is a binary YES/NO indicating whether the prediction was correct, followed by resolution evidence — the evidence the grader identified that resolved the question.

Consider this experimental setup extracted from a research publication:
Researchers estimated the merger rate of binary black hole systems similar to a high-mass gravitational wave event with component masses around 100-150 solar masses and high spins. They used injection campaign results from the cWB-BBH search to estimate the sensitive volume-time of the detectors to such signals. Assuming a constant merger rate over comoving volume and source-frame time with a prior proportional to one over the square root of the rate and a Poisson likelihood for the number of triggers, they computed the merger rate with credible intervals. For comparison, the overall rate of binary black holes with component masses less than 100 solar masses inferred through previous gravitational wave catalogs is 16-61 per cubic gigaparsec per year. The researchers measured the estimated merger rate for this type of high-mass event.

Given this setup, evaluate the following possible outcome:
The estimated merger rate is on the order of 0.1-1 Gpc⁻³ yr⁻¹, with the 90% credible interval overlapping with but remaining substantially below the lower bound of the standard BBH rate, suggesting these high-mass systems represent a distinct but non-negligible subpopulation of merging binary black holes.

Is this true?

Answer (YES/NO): NO